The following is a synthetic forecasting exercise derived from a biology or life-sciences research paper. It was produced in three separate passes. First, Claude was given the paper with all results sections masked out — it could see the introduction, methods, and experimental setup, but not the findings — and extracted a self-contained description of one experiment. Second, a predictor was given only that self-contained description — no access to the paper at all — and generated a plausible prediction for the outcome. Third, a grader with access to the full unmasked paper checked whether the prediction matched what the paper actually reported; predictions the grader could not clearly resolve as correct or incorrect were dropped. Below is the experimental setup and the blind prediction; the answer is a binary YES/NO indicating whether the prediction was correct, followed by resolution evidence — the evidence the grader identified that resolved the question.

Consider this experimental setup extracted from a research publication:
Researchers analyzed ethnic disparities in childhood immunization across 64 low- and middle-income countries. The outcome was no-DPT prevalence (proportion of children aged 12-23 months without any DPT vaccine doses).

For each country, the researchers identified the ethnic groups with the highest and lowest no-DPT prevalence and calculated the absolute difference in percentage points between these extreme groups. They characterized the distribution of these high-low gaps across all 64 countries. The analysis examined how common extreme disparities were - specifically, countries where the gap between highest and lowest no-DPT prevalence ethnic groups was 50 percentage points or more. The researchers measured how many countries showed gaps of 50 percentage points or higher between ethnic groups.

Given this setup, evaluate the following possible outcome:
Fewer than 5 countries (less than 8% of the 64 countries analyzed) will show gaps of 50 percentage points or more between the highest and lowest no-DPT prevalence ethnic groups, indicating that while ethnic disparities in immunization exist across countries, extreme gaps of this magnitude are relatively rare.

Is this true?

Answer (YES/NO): NO